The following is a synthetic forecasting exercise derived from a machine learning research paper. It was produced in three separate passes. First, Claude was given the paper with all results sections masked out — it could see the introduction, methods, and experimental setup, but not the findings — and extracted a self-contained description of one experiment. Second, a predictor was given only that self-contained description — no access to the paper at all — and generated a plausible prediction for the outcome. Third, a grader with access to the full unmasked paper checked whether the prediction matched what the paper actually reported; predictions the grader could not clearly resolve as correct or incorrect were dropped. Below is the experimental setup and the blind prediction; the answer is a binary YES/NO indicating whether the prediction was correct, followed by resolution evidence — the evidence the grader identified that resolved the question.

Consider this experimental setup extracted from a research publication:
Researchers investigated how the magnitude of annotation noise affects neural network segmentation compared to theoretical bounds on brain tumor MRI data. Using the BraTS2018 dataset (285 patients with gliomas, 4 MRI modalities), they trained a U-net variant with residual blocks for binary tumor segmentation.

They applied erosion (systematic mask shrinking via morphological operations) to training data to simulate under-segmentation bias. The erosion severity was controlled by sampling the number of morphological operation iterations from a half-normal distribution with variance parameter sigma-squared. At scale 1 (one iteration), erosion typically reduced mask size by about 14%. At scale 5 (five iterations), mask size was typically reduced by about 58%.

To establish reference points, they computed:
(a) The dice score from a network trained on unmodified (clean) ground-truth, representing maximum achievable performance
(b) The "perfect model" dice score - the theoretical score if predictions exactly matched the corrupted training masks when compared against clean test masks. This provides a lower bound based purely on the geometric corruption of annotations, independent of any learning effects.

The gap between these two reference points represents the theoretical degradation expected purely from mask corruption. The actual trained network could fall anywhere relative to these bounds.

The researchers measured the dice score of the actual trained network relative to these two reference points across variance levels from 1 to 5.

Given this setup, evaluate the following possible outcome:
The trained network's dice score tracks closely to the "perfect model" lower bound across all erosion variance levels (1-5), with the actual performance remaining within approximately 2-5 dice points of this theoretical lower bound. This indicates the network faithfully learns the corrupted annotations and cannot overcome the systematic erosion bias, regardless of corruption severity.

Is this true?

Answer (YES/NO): NO